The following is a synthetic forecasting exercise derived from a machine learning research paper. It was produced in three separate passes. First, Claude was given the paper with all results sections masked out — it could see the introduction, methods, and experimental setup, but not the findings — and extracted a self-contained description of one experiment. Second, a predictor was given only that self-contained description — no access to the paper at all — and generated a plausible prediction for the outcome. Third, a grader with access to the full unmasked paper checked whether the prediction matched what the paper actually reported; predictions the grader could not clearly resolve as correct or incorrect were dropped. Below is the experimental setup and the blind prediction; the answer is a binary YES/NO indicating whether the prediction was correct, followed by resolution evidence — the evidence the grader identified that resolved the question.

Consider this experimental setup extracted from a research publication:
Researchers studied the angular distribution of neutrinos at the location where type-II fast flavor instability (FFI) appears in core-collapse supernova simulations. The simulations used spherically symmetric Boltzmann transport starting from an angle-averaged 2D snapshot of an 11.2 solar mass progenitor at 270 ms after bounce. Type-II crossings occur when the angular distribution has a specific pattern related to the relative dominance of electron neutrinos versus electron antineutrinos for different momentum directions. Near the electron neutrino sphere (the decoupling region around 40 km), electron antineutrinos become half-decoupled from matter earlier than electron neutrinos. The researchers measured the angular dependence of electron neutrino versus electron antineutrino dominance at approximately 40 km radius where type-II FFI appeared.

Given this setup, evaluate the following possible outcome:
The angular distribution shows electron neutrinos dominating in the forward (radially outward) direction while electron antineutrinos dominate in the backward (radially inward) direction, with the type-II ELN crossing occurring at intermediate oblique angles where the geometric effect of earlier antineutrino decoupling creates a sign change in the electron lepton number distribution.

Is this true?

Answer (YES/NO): NO